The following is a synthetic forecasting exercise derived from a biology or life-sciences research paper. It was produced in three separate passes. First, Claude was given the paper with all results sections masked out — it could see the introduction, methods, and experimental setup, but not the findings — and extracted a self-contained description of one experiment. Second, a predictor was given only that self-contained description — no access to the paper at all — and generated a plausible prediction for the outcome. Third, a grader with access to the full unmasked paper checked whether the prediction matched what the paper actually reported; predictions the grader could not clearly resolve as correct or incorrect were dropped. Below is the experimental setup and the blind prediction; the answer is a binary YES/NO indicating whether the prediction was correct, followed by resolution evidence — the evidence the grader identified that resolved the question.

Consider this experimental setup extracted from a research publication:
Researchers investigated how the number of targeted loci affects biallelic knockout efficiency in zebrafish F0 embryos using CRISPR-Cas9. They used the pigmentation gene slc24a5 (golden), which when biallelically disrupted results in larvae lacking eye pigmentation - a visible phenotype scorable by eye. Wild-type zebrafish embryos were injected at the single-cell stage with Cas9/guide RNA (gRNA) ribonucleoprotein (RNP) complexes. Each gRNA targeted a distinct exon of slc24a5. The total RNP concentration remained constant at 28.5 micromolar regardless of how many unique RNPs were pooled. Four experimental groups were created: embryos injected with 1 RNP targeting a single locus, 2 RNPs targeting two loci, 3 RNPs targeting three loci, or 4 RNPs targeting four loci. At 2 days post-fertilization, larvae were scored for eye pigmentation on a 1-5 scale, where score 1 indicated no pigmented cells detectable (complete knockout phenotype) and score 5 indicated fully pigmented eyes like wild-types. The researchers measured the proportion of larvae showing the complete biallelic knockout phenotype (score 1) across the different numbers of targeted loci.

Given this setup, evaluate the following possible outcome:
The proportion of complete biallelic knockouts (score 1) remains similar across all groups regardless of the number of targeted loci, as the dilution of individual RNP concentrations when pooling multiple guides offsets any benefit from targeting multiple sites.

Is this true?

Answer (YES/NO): NO